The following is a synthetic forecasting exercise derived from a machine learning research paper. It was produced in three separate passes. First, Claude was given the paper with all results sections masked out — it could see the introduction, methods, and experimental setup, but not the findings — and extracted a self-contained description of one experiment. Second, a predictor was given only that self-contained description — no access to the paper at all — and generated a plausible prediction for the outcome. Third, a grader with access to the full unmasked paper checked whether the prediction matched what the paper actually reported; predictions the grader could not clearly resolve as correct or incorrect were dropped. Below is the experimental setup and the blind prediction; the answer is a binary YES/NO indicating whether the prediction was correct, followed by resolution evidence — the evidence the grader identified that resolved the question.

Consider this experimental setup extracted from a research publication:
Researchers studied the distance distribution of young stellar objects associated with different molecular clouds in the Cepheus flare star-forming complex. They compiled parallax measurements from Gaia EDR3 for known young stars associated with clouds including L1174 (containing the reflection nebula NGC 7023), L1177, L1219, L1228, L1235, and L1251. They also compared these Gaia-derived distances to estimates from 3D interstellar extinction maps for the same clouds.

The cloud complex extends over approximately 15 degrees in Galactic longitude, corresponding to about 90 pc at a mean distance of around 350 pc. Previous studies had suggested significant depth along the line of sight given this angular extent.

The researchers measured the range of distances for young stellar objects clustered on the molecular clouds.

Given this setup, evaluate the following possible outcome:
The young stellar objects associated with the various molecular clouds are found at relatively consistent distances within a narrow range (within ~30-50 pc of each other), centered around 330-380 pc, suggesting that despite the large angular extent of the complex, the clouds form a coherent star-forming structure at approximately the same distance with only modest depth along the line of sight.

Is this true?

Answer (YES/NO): YES